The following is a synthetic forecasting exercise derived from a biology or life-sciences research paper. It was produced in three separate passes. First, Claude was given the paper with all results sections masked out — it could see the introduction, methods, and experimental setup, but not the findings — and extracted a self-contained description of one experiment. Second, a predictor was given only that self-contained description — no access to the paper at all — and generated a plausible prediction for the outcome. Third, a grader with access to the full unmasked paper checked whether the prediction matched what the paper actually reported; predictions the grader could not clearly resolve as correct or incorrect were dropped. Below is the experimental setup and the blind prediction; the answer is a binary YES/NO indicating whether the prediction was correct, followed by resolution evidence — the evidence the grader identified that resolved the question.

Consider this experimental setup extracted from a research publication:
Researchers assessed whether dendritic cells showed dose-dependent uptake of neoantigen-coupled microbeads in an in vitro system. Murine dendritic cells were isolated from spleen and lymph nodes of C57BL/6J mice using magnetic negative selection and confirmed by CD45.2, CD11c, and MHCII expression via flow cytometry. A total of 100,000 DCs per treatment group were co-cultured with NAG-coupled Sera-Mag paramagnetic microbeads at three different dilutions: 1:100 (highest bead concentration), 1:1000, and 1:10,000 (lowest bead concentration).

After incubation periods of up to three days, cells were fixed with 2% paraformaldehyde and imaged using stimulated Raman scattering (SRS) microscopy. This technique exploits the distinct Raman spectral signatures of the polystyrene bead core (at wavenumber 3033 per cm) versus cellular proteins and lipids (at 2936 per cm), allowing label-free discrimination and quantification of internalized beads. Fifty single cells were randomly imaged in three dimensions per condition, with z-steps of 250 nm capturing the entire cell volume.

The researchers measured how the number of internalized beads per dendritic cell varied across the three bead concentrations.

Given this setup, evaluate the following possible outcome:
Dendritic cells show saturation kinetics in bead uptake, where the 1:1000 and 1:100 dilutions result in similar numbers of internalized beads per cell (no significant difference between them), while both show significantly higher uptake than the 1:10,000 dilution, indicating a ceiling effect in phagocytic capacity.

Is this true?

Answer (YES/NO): NO